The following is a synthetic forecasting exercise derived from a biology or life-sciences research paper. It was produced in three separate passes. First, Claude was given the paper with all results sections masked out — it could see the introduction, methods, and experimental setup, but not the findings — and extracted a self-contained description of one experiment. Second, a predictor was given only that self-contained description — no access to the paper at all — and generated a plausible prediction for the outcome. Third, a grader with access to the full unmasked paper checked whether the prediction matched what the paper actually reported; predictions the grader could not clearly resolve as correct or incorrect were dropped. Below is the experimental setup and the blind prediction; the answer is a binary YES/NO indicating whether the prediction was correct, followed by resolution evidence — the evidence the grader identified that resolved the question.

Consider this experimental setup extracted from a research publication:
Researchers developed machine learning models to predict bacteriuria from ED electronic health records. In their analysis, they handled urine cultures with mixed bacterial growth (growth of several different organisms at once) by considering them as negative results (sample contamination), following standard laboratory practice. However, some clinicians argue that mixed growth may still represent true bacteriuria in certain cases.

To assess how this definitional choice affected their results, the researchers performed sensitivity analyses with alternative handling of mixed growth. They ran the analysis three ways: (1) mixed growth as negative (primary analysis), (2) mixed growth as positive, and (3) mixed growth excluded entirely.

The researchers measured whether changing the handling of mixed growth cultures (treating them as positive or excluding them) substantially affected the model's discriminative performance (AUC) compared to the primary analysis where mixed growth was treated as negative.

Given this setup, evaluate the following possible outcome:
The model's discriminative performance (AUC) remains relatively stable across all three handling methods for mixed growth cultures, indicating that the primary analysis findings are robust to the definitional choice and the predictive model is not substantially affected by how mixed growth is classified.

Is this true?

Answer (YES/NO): NO